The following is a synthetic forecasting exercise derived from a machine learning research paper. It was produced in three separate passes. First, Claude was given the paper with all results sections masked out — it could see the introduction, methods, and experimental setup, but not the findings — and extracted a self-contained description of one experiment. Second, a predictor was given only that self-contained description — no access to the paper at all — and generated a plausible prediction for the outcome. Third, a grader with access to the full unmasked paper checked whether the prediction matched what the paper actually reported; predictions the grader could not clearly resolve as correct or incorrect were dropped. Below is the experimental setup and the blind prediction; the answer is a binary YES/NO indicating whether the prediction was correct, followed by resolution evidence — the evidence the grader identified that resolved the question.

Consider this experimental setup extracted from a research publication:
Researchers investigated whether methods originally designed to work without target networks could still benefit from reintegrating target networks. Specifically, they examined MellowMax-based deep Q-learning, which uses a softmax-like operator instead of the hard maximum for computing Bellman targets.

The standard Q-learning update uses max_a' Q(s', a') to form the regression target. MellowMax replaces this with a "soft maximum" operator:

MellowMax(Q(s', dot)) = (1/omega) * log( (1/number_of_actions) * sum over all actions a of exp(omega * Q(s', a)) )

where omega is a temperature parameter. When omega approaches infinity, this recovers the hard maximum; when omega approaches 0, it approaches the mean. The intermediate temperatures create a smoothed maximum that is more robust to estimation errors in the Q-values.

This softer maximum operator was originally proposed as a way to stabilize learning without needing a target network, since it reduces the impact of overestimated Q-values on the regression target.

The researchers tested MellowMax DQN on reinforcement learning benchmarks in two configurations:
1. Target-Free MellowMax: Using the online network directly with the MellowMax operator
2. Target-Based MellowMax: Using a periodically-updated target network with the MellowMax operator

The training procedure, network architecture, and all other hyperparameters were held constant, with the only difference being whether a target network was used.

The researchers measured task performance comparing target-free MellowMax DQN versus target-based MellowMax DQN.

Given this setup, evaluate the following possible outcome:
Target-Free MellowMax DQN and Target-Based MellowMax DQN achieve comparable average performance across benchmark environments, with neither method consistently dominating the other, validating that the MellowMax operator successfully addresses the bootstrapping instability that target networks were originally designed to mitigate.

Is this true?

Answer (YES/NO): NO